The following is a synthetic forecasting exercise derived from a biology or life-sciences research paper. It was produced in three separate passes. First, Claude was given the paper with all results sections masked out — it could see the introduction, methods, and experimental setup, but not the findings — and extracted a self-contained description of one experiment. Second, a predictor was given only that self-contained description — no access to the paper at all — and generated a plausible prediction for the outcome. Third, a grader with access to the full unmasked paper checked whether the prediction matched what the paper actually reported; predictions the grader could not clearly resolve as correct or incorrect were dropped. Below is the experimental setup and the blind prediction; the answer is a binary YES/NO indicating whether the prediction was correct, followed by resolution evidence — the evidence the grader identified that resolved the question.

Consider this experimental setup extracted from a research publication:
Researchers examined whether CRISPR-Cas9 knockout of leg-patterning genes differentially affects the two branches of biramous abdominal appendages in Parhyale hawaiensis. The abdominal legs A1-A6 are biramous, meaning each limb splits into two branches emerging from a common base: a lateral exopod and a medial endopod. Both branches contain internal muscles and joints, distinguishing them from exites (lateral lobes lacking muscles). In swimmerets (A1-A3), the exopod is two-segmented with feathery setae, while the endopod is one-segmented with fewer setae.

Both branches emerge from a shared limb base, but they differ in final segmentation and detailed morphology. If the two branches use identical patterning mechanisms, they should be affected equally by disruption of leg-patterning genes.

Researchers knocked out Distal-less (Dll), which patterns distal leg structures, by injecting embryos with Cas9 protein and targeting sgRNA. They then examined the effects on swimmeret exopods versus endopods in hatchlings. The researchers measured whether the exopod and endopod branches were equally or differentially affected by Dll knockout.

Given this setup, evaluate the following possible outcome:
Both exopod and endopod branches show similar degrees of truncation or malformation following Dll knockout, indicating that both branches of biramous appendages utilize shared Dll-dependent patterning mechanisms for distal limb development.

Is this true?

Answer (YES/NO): NO